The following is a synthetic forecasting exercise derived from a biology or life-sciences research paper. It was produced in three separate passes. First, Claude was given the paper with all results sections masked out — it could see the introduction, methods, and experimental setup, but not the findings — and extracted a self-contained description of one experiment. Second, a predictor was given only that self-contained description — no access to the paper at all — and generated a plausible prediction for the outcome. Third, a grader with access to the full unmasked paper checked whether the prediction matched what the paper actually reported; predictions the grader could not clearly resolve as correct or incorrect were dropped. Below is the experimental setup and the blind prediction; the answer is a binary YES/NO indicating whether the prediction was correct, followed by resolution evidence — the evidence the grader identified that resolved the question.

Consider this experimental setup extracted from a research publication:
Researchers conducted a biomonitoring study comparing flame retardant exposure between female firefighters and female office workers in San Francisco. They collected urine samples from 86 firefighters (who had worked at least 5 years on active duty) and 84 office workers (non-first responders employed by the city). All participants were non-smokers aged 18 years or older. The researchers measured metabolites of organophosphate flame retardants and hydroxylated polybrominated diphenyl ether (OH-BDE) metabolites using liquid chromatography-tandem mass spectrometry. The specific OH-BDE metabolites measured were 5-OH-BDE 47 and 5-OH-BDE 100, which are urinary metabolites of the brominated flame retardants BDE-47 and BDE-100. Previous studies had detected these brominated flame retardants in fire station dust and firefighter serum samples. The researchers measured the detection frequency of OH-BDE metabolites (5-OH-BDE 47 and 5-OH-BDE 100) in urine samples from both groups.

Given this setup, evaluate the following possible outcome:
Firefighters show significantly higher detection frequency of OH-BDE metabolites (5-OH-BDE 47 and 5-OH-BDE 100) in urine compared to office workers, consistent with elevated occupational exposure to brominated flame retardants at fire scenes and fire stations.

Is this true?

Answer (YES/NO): NO